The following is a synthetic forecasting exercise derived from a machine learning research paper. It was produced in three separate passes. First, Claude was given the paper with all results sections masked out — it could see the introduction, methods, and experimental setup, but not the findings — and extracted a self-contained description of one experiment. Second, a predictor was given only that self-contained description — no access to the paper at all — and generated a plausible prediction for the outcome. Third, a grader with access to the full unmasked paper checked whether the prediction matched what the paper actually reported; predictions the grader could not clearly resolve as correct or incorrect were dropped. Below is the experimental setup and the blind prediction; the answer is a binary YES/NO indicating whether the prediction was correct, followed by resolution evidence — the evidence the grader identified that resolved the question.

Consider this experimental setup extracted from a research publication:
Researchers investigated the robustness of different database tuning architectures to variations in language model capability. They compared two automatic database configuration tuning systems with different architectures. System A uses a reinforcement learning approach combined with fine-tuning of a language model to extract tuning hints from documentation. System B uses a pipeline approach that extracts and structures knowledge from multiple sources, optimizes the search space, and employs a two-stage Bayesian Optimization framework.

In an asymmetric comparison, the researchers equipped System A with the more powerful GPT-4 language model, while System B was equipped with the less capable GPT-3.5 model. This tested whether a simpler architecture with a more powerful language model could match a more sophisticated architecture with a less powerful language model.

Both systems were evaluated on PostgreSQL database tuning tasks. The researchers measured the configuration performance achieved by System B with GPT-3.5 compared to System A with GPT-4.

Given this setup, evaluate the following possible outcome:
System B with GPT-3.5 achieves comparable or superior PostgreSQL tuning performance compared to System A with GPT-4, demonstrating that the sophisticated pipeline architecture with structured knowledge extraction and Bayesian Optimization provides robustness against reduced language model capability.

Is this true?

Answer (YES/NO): YES